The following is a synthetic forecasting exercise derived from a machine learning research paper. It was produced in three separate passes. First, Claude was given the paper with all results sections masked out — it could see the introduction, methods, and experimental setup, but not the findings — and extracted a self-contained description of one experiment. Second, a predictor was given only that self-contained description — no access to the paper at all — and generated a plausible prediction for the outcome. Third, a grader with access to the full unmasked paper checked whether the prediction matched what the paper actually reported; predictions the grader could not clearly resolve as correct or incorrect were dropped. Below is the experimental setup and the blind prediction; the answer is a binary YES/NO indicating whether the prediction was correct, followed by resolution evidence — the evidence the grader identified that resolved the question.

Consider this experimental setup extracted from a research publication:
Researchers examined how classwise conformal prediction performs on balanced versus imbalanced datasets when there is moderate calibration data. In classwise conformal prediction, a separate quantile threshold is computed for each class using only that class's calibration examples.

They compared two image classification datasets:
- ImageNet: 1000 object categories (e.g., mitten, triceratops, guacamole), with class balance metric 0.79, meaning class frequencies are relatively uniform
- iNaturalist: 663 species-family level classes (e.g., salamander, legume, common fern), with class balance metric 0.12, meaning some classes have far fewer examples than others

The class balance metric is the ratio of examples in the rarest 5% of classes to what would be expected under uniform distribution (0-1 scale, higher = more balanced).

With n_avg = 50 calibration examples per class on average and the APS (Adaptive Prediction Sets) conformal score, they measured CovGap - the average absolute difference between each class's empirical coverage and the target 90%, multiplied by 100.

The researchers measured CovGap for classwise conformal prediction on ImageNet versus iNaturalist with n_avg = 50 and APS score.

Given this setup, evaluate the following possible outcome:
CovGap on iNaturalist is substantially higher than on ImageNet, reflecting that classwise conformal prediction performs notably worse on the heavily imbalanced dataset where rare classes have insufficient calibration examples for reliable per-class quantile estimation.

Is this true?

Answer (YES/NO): YES